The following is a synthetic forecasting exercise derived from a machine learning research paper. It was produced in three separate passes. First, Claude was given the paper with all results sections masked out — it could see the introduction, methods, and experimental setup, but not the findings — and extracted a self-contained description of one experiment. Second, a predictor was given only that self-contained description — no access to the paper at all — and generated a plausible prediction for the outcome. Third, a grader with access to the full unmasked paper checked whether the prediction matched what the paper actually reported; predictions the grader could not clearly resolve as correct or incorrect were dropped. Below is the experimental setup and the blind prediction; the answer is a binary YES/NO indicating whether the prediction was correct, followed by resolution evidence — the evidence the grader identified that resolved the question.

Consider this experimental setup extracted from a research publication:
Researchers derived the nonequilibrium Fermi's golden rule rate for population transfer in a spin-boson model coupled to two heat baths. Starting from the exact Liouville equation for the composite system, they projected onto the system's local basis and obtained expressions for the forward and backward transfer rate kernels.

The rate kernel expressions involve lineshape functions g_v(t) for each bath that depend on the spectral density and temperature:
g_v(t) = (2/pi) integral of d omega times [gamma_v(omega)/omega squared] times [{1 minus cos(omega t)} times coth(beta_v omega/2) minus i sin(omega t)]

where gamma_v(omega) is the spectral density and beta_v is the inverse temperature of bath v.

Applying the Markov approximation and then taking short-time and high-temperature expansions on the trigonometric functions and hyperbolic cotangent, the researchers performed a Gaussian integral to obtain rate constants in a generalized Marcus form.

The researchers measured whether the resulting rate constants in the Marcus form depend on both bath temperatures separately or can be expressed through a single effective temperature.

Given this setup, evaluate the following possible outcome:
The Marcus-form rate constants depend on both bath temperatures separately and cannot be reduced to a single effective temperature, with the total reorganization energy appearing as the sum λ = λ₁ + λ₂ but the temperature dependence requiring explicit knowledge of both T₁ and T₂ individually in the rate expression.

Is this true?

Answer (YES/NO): NO